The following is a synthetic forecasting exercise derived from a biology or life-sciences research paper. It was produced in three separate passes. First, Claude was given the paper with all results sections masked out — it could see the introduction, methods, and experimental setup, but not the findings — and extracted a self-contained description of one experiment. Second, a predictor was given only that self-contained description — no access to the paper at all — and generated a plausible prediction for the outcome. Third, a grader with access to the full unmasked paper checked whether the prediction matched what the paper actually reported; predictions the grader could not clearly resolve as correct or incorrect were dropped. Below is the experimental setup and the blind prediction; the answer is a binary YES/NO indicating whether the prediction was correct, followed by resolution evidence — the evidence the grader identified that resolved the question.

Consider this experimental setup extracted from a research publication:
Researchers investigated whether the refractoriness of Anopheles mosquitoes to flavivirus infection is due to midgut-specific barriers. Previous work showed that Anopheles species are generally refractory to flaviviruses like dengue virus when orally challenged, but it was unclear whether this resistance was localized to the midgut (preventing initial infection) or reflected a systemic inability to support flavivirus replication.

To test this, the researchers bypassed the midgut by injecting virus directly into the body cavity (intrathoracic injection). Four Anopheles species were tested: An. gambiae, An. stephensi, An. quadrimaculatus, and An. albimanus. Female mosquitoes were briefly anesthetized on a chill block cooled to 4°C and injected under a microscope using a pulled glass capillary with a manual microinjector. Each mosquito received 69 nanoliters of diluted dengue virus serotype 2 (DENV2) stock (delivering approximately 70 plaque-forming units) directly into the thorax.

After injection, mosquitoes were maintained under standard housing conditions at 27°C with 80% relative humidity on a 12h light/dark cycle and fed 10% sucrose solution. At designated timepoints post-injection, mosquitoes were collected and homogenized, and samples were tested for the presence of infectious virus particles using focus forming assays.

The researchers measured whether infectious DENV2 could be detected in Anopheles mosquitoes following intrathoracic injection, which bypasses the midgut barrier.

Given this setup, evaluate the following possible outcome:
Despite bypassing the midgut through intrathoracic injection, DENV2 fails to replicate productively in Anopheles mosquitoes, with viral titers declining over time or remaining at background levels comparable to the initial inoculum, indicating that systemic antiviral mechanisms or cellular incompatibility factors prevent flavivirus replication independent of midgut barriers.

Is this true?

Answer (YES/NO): YES